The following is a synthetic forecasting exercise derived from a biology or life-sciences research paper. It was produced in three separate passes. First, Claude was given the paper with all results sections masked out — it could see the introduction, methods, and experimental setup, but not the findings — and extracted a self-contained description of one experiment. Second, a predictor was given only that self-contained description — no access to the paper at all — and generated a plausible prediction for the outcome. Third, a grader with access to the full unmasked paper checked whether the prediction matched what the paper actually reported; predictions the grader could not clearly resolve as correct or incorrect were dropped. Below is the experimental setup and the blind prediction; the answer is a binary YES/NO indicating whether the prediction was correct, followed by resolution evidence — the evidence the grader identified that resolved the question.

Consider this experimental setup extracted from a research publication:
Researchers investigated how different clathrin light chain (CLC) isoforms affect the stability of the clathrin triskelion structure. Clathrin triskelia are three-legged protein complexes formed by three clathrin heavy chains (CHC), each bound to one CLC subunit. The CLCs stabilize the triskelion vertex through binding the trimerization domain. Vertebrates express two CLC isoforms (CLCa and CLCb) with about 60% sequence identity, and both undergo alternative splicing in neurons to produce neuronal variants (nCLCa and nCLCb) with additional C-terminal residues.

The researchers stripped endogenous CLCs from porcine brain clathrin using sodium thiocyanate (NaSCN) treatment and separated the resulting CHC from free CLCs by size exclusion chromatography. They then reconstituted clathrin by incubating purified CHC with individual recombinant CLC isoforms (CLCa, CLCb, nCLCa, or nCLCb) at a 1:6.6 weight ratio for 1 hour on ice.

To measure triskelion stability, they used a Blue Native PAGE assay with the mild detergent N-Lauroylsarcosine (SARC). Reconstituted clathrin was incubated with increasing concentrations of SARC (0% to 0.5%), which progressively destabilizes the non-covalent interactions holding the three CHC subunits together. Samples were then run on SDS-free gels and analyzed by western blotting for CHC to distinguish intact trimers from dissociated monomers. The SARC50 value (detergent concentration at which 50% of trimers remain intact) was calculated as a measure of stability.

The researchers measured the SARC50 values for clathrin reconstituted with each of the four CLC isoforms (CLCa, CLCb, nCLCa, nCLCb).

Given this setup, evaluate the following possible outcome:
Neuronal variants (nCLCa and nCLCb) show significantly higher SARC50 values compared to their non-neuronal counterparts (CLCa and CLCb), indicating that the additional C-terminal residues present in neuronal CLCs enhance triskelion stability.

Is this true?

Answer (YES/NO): NO